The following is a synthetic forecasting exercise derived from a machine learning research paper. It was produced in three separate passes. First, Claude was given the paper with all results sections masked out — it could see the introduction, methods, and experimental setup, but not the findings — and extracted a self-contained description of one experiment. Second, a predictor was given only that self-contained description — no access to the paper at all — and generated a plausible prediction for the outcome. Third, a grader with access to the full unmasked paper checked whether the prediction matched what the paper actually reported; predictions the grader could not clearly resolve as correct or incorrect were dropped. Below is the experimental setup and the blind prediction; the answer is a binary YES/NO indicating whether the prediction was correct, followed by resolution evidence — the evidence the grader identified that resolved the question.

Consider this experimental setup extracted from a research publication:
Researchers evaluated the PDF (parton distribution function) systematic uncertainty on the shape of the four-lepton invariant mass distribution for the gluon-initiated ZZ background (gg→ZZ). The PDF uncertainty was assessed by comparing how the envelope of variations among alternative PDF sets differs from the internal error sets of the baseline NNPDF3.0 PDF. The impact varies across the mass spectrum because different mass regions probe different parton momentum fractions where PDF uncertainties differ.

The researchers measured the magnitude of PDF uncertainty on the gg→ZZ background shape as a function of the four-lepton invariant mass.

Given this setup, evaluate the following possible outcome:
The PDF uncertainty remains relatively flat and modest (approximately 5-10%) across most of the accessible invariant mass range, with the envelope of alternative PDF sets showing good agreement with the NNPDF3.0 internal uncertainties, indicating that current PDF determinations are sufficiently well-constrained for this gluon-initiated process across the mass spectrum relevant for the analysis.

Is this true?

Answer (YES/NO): NO